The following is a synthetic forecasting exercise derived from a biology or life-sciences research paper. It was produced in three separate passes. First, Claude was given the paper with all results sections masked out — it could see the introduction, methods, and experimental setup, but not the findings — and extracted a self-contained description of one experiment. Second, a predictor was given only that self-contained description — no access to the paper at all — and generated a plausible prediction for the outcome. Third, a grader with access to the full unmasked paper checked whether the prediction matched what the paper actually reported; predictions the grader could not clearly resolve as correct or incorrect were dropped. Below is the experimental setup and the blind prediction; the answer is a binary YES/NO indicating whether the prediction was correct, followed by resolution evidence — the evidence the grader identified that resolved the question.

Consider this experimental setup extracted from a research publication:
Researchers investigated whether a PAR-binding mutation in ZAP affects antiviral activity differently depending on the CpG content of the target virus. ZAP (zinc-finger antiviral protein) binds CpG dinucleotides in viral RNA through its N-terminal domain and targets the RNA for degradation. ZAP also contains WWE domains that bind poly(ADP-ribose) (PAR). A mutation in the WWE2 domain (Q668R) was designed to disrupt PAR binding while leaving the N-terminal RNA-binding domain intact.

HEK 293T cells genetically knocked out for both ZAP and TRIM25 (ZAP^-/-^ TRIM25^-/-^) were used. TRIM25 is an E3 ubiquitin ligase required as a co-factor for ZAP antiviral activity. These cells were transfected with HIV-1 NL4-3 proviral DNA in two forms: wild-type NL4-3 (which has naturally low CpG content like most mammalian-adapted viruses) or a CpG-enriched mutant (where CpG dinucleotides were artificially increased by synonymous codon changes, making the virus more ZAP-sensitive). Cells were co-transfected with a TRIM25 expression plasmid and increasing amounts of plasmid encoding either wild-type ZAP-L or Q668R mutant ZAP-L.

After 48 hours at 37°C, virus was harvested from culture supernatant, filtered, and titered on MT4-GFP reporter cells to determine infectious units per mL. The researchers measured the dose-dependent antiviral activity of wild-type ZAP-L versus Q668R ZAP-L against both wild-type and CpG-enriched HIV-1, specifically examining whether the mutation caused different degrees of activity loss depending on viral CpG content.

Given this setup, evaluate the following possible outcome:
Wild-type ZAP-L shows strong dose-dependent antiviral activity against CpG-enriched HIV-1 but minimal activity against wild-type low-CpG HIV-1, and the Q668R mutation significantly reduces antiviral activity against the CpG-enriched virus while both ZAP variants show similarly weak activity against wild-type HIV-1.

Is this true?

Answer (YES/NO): YES